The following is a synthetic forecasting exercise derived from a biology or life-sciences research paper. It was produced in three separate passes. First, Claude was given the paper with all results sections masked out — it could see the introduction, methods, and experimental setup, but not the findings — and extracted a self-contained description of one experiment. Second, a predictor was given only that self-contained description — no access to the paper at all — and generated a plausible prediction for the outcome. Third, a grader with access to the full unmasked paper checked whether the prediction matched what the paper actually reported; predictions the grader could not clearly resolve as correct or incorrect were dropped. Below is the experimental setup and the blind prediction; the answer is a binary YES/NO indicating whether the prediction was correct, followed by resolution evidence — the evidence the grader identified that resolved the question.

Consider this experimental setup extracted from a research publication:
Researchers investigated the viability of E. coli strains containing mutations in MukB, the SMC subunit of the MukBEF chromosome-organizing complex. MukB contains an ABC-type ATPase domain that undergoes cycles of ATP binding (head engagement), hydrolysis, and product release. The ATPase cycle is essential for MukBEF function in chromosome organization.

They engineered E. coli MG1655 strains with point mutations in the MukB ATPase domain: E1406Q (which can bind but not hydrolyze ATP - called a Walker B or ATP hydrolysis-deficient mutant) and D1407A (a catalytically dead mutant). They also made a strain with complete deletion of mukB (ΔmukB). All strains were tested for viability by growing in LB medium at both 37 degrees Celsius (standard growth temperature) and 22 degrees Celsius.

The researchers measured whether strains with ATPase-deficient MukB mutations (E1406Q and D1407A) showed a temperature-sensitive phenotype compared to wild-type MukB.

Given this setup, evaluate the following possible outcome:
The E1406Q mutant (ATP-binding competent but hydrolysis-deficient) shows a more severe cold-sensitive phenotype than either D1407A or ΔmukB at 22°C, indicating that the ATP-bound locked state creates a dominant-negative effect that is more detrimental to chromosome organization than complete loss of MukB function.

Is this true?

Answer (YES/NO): NO